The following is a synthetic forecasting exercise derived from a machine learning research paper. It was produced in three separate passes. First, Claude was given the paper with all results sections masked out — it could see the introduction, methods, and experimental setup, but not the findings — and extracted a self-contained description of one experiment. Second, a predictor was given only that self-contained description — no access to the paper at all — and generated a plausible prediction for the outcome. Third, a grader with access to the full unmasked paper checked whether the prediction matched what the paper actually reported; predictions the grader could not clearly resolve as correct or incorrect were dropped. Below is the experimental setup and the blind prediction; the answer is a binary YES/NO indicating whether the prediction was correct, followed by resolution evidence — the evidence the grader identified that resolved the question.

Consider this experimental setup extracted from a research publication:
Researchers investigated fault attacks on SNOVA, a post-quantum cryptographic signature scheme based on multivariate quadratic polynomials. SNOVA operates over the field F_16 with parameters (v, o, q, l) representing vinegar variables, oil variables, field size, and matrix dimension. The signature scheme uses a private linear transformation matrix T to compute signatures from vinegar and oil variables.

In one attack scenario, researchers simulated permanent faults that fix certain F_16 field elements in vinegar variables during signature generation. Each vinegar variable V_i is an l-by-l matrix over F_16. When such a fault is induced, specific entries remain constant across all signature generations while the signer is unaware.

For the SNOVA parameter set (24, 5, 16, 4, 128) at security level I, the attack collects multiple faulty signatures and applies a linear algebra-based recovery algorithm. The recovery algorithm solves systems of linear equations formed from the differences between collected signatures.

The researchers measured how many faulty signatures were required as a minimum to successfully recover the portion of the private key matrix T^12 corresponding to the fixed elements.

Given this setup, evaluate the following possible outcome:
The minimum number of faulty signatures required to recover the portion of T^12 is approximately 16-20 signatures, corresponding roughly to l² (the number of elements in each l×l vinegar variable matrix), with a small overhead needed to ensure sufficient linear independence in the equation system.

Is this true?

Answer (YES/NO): NO